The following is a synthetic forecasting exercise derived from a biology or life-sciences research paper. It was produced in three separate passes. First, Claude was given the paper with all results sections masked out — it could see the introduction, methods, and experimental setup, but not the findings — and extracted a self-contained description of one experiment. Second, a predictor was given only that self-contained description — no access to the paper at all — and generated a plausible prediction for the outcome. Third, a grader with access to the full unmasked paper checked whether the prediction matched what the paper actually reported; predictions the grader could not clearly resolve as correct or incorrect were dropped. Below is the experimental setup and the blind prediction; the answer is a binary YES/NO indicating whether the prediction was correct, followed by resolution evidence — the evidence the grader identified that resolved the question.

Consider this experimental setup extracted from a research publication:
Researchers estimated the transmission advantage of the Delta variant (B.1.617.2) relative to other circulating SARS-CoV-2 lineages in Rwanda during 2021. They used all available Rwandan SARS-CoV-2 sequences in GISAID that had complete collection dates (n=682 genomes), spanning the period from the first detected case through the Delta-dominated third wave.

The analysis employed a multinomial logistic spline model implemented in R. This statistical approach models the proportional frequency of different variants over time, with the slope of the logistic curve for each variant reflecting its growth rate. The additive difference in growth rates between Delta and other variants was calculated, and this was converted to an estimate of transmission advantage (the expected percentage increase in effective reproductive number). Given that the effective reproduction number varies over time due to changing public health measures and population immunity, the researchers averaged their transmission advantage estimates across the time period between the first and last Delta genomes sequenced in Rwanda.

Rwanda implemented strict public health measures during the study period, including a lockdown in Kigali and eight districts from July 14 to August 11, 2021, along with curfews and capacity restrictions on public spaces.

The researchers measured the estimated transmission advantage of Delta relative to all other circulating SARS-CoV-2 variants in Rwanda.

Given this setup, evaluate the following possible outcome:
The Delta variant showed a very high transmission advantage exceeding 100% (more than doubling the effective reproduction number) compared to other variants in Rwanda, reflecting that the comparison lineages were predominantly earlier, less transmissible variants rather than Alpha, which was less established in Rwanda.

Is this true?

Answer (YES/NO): NO